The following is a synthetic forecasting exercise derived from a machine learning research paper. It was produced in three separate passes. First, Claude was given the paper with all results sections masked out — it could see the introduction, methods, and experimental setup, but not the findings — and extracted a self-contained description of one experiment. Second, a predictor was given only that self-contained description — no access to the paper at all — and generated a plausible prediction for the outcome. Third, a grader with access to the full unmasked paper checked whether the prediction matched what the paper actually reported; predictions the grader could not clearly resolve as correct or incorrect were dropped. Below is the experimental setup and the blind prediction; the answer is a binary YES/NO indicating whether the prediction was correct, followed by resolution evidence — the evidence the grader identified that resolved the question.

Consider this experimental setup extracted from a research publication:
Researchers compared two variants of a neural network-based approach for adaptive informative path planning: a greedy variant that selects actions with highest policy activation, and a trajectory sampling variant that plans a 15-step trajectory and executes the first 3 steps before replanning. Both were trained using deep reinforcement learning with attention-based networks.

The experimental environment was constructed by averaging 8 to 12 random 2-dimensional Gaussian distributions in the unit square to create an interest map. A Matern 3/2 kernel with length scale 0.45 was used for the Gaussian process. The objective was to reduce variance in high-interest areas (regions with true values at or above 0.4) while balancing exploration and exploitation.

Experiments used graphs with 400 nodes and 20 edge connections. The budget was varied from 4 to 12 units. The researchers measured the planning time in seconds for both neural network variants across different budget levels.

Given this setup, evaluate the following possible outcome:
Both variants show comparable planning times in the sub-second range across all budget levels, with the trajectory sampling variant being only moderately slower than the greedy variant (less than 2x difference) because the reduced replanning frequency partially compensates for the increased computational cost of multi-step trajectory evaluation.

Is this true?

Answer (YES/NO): NO